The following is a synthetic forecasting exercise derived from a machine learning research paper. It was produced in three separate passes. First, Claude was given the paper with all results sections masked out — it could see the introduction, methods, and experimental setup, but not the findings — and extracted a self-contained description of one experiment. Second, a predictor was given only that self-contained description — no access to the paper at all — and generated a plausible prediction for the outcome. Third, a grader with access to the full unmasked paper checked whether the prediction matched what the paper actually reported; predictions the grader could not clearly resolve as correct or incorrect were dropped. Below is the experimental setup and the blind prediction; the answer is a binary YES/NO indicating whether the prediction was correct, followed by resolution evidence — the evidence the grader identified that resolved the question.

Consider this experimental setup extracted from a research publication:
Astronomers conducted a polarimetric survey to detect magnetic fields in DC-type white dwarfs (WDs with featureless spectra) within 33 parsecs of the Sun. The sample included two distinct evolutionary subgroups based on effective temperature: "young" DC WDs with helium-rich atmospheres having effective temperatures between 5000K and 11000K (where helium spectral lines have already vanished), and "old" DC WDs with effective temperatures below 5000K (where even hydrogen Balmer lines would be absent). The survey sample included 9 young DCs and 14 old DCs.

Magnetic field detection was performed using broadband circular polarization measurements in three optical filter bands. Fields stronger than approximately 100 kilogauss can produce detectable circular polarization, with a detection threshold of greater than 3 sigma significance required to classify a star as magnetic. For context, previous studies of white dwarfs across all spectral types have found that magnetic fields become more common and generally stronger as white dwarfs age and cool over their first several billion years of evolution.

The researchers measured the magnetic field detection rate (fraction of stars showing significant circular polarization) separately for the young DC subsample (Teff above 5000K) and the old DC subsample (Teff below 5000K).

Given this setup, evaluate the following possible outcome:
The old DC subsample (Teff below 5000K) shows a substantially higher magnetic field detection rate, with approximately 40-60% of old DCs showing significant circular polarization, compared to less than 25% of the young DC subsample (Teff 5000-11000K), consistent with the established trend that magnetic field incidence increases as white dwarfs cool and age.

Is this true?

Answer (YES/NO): NO